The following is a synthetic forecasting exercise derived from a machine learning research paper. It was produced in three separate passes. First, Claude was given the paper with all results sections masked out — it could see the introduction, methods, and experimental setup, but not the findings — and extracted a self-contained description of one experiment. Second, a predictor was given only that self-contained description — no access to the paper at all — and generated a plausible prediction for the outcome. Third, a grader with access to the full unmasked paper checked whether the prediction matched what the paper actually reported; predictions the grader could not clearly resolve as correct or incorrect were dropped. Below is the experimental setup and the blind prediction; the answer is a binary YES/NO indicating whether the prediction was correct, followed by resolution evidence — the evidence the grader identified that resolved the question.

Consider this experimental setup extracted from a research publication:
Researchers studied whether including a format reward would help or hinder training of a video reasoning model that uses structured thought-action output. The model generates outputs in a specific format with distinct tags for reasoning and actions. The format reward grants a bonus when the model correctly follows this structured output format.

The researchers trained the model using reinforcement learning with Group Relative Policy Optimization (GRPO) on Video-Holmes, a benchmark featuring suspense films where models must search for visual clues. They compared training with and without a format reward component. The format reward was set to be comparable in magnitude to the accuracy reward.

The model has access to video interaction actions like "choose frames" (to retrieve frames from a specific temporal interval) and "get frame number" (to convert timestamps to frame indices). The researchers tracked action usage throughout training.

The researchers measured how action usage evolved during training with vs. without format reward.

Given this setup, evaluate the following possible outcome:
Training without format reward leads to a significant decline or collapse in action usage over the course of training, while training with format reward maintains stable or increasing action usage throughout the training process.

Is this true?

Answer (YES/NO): NO